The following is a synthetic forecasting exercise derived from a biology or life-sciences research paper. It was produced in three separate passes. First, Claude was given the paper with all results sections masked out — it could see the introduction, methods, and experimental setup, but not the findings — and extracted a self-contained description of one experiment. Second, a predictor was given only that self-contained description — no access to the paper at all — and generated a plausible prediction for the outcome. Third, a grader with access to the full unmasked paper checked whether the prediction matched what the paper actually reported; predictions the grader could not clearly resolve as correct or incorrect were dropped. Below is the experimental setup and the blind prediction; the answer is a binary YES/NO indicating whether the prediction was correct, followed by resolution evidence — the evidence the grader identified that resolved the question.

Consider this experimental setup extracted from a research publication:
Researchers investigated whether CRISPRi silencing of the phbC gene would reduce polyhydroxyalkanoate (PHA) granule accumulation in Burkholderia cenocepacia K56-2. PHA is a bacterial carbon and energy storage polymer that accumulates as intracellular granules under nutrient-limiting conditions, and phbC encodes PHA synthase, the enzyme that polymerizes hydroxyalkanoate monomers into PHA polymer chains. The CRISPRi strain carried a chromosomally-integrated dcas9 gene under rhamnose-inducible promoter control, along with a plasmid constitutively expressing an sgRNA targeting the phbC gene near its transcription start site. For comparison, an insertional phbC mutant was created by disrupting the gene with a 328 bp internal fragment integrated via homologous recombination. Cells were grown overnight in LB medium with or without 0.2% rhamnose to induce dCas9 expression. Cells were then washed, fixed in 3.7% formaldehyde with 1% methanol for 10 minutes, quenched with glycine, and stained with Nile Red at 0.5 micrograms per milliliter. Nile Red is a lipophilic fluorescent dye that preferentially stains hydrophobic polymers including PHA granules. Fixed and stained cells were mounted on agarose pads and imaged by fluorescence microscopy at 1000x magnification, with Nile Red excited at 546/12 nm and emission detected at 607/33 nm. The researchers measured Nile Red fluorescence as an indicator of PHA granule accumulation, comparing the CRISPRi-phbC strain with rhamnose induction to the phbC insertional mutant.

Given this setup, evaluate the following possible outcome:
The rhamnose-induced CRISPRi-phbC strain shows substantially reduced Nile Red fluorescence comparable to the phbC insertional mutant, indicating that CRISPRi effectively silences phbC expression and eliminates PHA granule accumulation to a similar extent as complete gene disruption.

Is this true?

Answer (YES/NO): NO